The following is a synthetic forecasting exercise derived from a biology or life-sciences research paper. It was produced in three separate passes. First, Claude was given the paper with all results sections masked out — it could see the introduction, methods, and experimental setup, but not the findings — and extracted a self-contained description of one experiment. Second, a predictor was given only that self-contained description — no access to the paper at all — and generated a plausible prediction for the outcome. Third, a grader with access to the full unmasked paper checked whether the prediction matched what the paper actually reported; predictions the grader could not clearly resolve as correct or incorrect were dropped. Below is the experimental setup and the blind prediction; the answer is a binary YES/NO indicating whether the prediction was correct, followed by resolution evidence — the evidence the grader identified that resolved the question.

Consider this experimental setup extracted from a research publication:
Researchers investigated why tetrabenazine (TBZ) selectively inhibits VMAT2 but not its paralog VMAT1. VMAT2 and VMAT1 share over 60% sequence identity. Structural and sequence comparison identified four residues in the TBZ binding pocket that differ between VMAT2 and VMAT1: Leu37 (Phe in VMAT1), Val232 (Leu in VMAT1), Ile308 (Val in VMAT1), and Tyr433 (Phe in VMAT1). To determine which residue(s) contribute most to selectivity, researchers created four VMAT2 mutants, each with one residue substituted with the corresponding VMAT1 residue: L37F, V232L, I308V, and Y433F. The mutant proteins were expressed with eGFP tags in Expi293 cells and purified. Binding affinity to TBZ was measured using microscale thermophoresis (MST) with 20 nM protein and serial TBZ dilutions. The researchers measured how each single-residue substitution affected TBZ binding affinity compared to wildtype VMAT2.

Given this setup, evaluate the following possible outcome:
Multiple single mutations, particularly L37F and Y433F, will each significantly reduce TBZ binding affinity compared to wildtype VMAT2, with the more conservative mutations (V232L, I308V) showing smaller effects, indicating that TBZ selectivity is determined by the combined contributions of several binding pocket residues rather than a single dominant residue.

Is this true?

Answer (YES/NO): NO